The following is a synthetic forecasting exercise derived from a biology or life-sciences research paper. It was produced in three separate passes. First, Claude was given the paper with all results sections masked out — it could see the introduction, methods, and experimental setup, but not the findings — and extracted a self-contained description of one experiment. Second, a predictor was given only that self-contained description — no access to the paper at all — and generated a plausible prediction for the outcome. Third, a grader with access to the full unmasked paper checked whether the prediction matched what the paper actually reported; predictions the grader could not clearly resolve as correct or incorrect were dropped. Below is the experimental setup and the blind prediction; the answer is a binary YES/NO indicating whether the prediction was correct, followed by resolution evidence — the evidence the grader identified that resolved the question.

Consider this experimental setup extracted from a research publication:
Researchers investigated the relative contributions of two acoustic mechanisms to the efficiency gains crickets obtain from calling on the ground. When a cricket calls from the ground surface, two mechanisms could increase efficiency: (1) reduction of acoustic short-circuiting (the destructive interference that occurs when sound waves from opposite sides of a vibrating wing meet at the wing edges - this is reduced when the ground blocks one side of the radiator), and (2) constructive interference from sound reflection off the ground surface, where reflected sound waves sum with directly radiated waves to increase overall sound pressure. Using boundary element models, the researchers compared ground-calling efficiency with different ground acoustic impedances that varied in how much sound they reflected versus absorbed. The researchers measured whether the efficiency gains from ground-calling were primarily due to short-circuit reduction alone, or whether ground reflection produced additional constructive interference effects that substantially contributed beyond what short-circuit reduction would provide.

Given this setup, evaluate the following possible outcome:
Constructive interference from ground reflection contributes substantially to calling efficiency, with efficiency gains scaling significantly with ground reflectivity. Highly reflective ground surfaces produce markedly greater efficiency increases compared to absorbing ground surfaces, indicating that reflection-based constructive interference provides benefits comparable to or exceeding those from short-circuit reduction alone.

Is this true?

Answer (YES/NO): NO